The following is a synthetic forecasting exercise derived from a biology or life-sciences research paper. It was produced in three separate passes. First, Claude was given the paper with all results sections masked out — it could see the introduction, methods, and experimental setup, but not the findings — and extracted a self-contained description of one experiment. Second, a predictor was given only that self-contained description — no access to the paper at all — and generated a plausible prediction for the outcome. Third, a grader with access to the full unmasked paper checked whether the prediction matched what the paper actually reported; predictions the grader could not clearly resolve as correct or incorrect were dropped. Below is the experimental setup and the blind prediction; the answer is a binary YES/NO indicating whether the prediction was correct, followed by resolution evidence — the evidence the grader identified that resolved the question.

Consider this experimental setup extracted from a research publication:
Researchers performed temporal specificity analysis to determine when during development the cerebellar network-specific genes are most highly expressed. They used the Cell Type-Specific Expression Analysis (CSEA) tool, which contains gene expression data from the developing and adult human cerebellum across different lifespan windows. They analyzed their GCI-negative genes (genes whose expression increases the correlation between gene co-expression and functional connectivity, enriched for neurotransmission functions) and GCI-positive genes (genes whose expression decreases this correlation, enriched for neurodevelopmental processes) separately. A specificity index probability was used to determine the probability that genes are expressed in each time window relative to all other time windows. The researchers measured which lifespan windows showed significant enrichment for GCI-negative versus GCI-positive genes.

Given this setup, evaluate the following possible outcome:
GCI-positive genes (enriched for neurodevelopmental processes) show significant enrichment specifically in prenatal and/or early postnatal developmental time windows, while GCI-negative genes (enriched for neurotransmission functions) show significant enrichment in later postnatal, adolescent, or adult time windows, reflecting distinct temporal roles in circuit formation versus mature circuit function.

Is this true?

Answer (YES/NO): NO